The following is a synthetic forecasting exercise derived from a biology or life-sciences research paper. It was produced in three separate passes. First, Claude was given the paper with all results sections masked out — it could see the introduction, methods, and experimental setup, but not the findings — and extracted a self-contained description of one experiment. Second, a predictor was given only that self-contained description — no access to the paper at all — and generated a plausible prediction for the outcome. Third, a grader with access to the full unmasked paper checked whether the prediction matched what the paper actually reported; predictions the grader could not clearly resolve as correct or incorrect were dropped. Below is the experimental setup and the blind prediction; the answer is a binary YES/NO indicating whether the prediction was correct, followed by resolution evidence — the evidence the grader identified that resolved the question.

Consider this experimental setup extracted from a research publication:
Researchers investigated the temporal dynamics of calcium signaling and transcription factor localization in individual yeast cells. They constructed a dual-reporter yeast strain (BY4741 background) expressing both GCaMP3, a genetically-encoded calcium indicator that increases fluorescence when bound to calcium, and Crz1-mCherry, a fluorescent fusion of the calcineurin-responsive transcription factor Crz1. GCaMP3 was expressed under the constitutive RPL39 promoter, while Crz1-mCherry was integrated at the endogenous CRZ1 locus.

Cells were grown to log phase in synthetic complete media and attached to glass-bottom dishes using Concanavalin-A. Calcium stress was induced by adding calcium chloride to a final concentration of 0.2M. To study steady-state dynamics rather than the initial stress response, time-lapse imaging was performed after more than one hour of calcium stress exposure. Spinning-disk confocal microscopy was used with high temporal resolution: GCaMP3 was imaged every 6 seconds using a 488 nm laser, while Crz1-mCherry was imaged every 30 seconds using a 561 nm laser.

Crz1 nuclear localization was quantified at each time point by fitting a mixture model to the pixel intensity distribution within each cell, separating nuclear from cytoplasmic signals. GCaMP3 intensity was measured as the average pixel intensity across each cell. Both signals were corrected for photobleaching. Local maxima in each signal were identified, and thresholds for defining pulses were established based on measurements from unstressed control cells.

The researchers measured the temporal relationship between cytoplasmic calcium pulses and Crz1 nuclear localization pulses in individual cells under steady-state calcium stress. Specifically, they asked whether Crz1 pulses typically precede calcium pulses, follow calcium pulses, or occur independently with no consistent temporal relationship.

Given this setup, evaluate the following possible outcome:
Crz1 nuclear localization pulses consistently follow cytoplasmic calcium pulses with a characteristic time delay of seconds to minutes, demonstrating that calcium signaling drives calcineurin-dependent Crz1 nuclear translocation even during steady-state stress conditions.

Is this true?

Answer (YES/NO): YES